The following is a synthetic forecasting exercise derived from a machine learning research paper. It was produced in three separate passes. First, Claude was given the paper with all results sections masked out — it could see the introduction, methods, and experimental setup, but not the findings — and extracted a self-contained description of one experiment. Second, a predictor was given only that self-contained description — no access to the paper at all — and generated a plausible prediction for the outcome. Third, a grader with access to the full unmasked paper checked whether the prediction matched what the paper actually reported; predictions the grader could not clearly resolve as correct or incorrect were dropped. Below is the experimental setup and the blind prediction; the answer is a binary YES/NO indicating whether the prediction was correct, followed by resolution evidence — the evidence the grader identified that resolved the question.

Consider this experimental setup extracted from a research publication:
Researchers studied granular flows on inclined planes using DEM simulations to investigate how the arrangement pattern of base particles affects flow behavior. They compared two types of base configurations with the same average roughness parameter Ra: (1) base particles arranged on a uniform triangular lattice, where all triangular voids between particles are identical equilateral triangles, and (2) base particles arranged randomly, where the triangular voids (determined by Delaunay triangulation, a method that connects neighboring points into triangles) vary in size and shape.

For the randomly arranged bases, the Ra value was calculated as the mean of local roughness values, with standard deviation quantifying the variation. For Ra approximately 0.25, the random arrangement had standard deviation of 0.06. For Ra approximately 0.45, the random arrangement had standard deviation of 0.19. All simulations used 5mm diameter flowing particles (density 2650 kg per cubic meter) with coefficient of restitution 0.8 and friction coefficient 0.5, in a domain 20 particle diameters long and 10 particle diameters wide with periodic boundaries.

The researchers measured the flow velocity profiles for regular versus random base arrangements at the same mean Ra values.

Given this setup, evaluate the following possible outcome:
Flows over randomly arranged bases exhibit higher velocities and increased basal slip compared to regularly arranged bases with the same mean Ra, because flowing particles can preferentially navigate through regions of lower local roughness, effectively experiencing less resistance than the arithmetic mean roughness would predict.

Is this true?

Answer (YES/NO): NO